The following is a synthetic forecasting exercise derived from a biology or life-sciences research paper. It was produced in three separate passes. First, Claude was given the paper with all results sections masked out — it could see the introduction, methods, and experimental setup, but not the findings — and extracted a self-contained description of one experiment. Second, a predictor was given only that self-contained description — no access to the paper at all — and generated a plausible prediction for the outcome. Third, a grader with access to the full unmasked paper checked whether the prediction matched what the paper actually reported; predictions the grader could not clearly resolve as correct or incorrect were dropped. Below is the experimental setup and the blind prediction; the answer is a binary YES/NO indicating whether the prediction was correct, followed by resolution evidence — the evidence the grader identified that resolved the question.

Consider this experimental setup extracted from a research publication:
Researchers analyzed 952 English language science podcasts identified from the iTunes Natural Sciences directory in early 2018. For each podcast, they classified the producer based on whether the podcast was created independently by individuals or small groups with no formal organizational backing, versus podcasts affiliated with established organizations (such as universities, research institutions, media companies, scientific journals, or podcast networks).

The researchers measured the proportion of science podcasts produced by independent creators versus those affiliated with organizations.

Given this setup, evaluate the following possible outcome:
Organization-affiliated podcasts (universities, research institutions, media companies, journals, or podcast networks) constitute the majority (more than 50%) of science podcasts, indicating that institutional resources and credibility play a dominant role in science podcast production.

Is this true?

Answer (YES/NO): YES